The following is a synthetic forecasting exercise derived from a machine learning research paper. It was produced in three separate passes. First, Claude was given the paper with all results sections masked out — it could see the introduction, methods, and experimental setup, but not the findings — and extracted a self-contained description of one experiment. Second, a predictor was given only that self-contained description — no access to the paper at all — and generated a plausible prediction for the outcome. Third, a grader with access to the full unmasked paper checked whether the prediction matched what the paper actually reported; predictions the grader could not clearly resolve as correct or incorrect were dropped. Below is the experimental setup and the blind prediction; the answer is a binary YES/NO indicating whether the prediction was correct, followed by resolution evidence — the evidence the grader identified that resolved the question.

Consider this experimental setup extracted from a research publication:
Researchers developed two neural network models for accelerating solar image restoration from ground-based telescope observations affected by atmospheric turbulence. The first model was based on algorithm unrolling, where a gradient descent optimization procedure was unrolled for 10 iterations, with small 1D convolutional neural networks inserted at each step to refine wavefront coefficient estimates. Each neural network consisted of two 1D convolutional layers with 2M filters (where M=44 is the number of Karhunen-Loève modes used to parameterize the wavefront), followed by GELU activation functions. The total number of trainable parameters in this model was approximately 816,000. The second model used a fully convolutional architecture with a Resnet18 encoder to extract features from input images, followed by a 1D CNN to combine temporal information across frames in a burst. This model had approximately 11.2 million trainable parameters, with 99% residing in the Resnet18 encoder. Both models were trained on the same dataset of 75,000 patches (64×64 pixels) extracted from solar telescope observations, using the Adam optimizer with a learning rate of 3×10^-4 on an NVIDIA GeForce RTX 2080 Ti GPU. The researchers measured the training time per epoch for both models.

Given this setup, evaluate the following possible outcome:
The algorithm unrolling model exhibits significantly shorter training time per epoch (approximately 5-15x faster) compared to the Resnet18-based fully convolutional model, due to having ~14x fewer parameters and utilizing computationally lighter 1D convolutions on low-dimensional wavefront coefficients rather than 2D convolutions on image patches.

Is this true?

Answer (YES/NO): NO